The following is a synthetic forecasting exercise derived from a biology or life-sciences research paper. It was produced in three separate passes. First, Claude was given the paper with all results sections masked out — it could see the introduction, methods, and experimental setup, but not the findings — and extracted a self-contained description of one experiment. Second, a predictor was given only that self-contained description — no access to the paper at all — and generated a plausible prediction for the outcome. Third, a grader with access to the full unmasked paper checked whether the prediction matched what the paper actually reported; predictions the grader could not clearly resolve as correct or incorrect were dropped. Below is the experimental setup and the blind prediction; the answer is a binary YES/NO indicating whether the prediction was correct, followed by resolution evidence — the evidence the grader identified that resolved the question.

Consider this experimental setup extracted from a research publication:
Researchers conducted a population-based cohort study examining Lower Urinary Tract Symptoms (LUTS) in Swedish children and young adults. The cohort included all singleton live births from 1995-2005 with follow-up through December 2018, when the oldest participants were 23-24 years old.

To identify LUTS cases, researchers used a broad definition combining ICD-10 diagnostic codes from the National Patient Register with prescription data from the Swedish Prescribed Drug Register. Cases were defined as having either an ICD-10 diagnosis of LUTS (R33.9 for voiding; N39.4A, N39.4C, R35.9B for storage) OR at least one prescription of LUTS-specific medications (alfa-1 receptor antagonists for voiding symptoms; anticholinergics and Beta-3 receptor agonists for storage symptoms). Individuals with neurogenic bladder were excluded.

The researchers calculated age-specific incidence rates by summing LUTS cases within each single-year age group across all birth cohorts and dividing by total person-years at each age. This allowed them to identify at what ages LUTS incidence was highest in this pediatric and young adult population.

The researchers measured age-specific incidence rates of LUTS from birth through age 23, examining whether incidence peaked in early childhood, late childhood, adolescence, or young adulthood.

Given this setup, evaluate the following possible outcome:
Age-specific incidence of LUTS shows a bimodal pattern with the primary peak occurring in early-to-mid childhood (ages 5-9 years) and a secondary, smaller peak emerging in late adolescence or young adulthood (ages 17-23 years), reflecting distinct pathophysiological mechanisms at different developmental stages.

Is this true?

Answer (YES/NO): NO